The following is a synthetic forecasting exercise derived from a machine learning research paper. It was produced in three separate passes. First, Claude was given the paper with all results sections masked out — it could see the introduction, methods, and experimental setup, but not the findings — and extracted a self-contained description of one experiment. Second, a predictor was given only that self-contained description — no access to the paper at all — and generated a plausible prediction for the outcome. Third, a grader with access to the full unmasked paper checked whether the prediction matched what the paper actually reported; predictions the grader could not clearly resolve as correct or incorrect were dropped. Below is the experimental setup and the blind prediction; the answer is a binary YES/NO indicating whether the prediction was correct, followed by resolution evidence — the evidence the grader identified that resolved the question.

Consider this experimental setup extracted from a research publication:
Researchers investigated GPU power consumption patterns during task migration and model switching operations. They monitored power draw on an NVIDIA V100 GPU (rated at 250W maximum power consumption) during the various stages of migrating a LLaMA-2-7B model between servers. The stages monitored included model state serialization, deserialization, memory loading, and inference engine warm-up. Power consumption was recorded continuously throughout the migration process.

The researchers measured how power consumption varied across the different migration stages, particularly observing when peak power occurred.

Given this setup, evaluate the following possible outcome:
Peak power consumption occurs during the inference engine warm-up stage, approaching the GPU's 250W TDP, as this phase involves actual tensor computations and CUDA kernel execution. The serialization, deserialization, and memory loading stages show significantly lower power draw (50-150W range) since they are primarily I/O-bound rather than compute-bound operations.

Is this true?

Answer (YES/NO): NO